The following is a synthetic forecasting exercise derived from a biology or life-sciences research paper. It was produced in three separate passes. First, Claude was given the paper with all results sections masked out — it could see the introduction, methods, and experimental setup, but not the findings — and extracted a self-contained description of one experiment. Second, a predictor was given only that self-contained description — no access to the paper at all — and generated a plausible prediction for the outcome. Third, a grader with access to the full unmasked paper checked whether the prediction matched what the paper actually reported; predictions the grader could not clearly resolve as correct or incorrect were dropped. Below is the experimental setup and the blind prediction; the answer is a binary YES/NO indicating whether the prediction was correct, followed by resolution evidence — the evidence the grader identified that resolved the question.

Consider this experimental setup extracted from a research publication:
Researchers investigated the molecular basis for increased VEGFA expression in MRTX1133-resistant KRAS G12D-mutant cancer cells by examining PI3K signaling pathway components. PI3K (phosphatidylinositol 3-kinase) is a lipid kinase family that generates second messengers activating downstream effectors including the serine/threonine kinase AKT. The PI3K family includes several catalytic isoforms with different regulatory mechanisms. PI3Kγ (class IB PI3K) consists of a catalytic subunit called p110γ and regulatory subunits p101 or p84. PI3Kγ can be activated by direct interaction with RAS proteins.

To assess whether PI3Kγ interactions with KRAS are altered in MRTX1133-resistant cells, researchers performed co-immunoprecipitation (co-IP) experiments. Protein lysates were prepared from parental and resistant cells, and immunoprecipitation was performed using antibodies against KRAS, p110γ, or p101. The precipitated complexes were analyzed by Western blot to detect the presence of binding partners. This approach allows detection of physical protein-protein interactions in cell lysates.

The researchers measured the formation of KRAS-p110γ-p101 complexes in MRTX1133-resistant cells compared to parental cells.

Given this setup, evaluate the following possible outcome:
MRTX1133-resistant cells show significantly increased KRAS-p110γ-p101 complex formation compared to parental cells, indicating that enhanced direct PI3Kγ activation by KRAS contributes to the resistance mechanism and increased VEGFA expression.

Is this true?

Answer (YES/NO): NO